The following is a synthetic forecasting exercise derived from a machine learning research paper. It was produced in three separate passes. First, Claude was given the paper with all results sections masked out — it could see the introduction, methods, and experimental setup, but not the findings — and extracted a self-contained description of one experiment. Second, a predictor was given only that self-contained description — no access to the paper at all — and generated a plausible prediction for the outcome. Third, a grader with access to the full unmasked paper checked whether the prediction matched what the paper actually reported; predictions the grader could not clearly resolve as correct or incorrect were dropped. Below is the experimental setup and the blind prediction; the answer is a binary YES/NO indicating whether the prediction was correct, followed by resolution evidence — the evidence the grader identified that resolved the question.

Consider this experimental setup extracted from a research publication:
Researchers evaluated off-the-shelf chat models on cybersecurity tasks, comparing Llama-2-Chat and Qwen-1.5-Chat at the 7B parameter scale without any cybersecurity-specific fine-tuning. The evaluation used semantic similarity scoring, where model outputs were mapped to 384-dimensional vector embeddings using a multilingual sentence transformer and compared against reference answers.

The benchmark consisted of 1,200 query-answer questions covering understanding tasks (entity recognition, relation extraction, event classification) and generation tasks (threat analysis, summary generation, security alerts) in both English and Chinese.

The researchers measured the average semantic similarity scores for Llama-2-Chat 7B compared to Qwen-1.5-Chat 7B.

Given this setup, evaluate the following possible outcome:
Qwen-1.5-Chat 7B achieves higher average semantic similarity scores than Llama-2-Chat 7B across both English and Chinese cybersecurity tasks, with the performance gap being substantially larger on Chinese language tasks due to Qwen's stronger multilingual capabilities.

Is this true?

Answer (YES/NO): NO